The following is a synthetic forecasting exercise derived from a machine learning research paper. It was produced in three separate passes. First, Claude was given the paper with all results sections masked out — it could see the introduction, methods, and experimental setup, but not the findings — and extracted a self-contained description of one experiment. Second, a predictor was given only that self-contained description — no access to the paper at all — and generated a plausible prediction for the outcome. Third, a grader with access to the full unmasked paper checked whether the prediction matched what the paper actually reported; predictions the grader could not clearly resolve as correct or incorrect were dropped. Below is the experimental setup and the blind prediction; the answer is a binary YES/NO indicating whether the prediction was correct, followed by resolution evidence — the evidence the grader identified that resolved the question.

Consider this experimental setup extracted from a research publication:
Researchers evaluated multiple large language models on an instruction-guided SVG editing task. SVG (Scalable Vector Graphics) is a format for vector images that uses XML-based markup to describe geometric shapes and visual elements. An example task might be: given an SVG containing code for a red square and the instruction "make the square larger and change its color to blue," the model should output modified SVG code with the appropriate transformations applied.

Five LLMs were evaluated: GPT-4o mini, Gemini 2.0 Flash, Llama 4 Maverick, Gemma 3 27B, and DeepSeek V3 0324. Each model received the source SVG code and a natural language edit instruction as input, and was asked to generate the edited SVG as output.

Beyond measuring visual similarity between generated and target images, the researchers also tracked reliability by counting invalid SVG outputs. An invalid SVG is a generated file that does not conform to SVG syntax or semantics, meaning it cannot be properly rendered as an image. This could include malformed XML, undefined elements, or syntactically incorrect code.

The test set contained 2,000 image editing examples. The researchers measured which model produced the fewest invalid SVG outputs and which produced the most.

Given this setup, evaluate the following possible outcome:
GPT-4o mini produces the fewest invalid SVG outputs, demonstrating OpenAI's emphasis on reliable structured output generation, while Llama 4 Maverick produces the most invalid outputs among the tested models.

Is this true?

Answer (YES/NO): NO